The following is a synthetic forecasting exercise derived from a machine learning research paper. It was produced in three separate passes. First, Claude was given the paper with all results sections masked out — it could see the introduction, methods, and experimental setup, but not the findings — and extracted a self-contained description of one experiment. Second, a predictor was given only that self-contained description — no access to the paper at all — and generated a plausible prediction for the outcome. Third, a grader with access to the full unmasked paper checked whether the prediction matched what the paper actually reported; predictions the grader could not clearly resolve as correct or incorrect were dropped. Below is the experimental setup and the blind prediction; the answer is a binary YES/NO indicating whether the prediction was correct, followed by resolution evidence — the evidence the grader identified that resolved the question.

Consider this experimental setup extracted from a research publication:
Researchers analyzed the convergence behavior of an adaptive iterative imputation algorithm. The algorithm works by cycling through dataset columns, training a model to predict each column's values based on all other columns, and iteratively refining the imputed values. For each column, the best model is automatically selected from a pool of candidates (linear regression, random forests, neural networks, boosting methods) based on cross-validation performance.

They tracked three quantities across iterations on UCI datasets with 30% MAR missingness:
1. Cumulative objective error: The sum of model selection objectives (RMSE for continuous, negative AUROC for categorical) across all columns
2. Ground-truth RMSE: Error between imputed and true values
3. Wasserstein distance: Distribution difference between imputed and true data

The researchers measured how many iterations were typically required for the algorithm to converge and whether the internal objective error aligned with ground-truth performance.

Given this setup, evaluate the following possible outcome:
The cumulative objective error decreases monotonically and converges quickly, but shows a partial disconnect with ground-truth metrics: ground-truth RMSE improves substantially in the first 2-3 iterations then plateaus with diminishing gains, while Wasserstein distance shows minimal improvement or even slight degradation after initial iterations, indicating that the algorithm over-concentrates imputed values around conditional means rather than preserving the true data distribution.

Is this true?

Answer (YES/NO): NO